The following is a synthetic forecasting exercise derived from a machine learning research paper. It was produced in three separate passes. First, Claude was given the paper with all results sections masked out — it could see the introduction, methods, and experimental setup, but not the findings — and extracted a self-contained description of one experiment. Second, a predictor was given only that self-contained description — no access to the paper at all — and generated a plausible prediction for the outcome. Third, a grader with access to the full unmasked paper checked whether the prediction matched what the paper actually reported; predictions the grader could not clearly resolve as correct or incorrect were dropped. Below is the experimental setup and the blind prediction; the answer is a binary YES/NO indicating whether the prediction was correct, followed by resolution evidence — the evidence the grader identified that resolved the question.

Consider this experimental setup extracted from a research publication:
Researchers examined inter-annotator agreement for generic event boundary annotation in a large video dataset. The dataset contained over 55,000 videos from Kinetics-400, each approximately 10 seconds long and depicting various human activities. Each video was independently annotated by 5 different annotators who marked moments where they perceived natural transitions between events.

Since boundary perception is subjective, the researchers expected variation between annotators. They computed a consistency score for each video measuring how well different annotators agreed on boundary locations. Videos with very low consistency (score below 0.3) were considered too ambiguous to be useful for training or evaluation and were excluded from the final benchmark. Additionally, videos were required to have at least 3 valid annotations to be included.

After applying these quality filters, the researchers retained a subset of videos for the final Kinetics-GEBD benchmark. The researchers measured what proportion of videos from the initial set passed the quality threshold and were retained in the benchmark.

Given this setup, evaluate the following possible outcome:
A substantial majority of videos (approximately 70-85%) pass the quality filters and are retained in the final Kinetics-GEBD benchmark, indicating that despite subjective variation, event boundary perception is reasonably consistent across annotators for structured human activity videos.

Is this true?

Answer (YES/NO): NO